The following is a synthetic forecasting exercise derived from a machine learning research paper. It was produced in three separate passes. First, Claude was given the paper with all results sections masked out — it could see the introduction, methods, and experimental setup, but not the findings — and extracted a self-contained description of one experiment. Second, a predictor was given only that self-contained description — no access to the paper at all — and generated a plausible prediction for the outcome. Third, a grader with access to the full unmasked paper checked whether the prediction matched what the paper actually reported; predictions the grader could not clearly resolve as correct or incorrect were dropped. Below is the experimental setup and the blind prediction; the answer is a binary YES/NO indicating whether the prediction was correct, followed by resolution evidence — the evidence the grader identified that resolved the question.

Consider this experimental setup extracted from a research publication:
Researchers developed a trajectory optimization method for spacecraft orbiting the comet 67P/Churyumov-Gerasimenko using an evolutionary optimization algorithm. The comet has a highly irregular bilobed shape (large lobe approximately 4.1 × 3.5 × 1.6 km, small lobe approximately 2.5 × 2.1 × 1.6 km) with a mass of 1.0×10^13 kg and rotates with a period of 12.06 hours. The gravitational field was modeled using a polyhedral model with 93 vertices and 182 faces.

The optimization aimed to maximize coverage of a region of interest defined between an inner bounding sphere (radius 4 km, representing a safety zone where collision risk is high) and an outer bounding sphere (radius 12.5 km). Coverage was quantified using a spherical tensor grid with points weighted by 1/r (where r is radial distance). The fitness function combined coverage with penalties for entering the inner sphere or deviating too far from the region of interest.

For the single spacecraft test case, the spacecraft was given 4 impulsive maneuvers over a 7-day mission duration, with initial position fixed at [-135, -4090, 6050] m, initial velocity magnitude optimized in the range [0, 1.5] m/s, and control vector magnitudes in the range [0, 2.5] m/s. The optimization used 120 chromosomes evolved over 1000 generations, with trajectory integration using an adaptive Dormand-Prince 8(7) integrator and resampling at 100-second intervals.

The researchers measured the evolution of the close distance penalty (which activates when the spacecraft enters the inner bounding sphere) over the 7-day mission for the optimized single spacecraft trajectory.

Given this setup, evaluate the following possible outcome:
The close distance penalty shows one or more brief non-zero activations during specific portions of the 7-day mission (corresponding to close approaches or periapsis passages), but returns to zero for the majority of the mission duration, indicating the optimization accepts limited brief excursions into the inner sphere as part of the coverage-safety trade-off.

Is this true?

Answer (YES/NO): NO